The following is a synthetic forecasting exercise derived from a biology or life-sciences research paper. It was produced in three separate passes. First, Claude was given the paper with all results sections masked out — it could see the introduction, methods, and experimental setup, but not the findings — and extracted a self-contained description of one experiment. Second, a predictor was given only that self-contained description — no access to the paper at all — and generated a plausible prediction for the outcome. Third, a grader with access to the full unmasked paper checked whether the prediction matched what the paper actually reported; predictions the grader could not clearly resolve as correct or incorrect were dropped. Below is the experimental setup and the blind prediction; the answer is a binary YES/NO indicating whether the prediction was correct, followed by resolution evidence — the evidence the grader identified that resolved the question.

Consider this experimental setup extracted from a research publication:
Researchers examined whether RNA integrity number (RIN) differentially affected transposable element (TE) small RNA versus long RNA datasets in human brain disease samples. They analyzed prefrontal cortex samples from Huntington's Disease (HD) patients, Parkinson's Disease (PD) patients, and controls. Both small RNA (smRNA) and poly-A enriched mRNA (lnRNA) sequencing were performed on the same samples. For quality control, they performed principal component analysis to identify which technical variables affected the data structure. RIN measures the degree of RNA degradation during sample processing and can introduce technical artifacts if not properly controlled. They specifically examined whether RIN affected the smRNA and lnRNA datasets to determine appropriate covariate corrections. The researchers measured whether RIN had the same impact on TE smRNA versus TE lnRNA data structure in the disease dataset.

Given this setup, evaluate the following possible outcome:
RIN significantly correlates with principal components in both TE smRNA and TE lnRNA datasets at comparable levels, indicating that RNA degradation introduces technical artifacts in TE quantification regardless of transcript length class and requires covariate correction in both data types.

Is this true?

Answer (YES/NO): NO